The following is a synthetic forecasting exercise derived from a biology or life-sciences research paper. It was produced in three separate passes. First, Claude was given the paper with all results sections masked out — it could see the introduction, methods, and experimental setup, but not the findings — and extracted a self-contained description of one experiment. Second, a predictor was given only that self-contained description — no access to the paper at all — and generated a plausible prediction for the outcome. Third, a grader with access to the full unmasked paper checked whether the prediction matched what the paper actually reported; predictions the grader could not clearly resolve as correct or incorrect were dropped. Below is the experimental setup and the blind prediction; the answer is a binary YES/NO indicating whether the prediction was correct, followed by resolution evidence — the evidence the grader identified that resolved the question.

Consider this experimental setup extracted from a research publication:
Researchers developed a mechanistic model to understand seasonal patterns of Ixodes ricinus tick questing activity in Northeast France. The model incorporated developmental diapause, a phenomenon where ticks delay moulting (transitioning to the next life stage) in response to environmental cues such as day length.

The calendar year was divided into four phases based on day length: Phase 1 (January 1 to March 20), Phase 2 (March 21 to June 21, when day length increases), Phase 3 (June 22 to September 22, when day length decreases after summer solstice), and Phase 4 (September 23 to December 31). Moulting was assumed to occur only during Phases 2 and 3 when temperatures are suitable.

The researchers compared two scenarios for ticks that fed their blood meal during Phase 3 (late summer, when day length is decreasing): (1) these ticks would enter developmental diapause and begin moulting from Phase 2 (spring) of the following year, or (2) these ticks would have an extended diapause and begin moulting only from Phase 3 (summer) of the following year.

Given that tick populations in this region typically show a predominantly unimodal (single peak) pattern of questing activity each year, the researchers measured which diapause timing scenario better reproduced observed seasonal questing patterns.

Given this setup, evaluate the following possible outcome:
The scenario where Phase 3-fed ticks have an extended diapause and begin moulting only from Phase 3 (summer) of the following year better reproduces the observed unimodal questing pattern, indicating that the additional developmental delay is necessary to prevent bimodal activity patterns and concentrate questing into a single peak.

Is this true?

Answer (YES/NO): NO